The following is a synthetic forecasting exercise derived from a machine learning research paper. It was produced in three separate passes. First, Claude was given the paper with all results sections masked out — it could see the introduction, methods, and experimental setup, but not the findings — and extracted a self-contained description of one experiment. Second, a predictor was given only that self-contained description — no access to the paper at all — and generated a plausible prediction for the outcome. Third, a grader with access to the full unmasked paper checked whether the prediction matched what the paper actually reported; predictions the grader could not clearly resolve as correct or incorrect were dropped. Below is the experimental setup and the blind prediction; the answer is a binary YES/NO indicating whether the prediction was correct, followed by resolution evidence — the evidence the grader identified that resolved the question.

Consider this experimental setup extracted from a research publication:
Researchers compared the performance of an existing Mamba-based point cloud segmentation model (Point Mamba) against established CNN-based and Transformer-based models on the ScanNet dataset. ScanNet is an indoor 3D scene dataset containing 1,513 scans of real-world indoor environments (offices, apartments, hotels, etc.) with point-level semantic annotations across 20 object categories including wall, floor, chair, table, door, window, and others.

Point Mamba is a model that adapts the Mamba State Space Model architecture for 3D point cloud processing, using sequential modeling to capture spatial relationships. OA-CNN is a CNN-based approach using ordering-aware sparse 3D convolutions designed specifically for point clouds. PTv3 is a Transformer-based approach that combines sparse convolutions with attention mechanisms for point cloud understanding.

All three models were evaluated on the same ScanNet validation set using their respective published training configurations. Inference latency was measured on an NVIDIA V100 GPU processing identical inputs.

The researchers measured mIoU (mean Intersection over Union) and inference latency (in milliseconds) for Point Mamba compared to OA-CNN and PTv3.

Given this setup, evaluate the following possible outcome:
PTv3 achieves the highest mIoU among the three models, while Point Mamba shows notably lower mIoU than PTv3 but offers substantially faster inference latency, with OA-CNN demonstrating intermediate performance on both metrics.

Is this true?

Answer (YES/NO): NO